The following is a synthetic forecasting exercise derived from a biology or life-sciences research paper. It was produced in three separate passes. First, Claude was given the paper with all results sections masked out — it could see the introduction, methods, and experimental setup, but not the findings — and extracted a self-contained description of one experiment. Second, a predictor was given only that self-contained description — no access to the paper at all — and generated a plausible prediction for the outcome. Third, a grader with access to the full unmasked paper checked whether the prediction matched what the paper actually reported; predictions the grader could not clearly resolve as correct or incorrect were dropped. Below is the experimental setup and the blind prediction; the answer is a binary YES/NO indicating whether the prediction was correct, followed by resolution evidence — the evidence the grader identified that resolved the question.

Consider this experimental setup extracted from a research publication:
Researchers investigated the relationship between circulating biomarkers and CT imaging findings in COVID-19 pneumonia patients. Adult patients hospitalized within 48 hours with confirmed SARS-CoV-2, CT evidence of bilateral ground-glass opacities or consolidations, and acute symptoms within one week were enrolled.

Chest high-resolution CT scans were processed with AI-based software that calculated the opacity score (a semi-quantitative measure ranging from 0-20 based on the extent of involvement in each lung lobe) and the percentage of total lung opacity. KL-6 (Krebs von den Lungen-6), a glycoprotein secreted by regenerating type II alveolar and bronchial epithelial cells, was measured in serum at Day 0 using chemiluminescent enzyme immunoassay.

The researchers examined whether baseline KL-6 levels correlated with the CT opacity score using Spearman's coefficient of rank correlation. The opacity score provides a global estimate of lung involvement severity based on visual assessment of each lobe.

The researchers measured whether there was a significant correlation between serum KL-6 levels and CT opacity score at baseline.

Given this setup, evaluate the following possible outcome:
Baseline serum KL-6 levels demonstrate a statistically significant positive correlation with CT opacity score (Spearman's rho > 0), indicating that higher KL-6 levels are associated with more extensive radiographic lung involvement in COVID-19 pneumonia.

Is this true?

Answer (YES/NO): YES